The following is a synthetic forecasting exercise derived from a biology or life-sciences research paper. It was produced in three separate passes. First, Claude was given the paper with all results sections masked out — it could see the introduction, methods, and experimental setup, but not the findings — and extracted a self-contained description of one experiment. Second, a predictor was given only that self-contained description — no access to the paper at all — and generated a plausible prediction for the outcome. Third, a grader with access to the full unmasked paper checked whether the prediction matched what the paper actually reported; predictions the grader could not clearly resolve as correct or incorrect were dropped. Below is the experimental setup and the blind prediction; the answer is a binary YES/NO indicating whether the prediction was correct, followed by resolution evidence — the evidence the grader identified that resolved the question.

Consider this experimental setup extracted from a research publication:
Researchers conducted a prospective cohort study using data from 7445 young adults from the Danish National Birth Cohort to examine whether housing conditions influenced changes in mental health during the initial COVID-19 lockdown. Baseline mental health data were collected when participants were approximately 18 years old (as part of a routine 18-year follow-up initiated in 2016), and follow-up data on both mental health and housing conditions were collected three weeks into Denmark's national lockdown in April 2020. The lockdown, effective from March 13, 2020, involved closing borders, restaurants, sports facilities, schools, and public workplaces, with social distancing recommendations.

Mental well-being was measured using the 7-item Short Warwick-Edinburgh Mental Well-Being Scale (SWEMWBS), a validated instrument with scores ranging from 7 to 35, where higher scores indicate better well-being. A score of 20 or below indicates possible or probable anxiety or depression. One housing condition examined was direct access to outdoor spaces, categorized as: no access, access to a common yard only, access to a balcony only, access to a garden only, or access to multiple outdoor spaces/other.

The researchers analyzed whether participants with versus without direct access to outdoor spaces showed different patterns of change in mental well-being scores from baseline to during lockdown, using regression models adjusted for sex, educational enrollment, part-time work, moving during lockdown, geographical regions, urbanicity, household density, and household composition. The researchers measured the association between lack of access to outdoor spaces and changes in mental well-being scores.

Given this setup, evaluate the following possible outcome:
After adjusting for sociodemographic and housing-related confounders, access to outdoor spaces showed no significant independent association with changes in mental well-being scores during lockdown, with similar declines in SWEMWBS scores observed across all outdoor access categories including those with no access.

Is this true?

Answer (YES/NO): NO